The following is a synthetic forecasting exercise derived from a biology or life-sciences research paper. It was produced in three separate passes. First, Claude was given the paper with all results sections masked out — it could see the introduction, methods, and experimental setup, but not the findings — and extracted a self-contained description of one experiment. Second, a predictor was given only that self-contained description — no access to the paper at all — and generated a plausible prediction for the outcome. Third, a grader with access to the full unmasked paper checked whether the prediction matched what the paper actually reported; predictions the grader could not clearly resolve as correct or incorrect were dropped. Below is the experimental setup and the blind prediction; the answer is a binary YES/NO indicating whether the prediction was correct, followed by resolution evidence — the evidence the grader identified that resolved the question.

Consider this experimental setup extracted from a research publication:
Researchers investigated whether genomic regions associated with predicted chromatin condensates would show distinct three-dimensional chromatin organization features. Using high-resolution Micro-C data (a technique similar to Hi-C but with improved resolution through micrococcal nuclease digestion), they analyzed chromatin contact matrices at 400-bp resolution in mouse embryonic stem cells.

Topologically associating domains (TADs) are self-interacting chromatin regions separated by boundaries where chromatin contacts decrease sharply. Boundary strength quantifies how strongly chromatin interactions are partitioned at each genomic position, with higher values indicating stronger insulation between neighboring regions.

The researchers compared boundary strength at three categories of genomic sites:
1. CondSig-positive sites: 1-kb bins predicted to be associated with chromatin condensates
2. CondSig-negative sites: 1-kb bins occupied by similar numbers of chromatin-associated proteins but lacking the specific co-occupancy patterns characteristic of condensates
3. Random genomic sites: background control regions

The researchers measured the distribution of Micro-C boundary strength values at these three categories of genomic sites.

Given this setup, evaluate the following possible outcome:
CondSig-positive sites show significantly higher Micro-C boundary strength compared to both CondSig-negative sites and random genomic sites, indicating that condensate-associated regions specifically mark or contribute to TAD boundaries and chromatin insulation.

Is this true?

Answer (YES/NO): NO